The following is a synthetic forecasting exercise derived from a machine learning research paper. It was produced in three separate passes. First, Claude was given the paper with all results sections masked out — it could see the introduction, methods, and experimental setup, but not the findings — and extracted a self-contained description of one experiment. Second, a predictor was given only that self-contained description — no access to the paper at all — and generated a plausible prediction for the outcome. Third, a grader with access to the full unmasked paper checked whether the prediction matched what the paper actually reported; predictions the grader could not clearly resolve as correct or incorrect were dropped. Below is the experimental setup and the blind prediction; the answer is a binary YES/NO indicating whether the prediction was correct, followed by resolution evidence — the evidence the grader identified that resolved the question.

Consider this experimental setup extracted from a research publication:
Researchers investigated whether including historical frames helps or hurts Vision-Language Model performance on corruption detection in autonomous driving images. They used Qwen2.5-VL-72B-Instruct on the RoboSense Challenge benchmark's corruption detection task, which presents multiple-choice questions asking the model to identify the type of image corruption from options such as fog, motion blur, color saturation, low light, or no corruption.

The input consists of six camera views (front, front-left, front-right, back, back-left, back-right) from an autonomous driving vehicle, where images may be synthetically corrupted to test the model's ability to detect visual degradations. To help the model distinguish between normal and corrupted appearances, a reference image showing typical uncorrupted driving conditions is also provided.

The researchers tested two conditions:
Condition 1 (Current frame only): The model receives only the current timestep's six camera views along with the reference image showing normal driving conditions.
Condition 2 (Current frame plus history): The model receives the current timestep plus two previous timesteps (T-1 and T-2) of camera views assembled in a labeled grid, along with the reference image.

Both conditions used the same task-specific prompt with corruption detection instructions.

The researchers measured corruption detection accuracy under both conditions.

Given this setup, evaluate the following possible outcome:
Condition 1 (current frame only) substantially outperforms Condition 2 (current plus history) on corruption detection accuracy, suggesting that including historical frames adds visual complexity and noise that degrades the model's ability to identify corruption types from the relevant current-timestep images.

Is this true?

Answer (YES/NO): NO